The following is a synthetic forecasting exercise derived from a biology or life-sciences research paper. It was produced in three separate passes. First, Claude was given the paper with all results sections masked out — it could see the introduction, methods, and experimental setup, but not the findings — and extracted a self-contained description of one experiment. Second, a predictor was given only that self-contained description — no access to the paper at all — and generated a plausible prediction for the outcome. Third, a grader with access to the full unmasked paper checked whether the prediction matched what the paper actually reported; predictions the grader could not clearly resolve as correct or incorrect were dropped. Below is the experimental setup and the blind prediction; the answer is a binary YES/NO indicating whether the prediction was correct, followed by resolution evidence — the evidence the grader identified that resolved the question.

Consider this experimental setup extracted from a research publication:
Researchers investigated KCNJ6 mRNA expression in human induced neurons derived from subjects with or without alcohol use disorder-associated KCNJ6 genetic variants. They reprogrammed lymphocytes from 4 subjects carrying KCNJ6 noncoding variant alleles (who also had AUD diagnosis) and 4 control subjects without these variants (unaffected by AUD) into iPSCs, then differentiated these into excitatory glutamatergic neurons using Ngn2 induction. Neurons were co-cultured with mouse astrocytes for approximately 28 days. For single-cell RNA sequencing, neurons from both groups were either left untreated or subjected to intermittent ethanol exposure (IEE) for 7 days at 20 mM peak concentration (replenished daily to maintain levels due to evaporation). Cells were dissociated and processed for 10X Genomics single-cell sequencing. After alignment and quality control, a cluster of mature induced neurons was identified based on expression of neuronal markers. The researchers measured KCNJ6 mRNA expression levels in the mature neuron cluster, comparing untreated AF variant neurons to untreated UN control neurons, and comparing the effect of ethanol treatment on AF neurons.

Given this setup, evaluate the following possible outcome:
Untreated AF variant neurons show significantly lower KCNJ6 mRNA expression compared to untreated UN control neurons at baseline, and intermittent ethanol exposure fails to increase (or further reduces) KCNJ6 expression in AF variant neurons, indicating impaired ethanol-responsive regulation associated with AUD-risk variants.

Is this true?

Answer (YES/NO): NO